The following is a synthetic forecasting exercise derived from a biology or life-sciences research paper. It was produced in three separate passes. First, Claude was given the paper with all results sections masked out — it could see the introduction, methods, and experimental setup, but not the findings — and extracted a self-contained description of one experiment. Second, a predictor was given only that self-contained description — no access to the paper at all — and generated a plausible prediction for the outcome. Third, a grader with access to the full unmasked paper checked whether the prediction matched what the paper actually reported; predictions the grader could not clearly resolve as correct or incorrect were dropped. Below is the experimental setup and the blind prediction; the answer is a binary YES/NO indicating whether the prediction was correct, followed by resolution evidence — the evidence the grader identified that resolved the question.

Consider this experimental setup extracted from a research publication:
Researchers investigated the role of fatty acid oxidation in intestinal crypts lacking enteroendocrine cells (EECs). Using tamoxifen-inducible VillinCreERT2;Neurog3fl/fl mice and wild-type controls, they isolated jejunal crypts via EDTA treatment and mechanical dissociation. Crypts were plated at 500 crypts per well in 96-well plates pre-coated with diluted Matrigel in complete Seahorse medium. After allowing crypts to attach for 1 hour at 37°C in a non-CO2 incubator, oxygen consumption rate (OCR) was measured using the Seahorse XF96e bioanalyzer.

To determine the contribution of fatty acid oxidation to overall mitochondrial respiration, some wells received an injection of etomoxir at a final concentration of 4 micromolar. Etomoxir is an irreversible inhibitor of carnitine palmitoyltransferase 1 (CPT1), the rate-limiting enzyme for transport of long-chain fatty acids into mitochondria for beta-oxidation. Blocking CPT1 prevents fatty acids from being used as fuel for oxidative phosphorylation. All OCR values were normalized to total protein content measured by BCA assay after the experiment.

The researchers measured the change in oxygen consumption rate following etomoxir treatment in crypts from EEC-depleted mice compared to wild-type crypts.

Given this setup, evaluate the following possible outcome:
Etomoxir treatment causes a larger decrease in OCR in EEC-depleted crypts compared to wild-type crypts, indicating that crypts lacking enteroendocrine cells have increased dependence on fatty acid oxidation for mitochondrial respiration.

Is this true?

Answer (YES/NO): YES